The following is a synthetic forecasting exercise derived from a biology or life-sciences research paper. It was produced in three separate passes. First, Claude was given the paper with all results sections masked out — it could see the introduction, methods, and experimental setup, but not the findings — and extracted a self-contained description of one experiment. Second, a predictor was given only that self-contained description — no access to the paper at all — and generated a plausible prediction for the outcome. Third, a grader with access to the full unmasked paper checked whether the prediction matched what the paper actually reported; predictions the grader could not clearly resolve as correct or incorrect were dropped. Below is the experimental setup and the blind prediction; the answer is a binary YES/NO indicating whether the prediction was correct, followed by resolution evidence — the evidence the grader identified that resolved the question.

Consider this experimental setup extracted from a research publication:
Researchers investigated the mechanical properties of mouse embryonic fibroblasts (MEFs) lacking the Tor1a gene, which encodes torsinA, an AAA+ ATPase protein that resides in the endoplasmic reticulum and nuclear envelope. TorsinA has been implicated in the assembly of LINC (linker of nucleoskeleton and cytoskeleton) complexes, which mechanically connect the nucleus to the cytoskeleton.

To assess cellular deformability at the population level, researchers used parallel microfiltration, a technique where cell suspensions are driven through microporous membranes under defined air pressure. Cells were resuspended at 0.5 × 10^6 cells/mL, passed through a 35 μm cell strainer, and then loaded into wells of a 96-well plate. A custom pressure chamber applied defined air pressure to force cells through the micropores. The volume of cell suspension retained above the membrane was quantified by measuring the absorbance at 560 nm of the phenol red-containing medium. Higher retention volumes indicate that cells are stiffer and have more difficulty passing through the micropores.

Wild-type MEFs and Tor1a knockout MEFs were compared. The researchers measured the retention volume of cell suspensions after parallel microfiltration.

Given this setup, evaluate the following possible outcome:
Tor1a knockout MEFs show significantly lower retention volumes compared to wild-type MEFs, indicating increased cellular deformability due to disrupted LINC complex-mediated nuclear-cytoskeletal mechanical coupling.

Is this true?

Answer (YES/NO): YES